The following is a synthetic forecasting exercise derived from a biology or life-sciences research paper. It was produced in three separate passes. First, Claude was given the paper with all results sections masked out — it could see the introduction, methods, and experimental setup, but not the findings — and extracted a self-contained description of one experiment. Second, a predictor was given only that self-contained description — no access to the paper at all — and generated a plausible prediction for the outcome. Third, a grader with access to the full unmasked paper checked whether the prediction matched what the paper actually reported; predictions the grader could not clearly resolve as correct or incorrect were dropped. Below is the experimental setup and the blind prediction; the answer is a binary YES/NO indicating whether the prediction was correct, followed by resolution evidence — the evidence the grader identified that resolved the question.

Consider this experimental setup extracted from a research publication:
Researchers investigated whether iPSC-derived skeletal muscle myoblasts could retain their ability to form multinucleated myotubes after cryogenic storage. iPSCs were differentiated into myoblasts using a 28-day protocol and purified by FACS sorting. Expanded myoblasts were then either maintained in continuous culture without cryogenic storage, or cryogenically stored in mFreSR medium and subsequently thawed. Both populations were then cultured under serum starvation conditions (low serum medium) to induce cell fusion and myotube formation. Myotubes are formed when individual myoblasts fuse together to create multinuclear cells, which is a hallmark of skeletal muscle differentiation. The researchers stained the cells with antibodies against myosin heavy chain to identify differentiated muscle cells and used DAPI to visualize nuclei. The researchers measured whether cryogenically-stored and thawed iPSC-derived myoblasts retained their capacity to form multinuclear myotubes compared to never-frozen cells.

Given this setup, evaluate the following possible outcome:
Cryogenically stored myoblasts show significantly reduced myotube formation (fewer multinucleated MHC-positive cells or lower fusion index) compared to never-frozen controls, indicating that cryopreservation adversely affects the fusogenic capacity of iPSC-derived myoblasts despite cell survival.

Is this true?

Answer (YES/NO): NO